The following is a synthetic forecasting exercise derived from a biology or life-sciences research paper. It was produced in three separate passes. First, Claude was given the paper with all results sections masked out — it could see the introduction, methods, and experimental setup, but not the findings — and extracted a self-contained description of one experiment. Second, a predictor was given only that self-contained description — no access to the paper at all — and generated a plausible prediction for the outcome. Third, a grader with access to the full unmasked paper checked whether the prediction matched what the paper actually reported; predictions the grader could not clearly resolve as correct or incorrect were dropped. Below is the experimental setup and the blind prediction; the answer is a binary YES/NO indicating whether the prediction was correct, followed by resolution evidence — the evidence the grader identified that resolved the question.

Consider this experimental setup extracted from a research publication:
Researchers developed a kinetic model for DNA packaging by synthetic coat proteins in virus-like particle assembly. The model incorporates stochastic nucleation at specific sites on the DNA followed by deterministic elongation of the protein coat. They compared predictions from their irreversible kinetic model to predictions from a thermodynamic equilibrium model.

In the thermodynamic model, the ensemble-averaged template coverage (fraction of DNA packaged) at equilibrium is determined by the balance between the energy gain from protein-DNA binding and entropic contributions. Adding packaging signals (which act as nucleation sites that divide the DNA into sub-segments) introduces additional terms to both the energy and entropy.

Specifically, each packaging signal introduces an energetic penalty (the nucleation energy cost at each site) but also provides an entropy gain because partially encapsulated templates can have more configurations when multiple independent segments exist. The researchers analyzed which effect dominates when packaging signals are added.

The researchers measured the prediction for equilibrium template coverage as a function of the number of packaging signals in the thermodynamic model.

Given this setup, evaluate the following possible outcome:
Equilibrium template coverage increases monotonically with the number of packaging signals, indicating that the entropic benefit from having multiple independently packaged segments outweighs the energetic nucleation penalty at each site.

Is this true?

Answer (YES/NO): NO